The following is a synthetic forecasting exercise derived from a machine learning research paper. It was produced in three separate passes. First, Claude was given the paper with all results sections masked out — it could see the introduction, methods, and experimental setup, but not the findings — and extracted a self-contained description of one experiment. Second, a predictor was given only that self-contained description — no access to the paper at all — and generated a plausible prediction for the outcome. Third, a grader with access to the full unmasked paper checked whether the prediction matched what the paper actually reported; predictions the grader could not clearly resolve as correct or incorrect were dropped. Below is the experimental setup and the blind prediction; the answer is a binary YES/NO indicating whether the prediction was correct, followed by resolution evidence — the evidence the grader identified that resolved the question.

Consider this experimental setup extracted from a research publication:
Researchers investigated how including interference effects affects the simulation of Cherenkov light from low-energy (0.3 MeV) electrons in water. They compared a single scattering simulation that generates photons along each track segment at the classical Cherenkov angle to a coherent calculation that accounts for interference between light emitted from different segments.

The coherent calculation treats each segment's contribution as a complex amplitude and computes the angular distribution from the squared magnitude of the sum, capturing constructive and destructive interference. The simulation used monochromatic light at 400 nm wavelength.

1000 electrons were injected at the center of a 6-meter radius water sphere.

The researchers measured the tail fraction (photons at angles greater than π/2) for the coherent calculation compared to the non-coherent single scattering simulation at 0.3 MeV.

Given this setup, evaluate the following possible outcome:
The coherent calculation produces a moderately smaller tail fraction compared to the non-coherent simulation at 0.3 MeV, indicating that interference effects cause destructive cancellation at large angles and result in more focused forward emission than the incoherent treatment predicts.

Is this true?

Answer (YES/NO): NO